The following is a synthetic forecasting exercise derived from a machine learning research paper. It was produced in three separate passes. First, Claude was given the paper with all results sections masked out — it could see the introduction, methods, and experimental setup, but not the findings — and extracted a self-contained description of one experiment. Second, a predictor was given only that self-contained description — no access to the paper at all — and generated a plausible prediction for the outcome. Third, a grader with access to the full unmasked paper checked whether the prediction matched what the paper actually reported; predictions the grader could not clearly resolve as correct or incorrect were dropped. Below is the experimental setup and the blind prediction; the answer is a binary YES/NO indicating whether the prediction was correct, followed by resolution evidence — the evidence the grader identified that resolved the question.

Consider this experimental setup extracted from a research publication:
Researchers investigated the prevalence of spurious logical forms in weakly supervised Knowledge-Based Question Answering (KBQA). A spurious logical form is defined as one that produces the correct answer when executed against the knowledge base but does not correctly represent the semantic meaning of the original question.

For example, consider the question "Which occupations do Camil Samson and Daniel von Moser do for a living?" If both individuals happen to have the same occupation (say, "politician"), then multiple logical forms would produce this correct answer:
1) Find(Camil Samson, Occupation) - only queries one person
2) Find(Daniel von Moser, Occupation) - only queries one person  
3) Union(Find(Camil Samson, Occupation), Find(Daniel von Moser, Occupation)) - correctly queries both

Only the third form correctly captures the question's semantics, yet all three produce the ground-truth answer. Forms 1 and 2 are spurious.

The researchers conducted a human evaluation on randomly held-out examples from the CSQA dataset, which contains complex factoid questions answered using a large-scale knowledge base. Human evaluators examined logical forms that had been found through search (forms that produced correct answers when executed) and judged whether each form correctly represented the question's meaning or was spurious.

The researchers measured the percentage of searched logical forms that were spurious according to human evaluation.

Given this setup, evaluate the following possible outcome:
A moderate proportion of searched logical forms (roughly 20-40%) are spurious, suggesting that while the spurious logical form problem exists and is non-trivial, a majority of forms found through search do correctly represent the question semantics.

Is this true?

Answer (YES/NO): NO